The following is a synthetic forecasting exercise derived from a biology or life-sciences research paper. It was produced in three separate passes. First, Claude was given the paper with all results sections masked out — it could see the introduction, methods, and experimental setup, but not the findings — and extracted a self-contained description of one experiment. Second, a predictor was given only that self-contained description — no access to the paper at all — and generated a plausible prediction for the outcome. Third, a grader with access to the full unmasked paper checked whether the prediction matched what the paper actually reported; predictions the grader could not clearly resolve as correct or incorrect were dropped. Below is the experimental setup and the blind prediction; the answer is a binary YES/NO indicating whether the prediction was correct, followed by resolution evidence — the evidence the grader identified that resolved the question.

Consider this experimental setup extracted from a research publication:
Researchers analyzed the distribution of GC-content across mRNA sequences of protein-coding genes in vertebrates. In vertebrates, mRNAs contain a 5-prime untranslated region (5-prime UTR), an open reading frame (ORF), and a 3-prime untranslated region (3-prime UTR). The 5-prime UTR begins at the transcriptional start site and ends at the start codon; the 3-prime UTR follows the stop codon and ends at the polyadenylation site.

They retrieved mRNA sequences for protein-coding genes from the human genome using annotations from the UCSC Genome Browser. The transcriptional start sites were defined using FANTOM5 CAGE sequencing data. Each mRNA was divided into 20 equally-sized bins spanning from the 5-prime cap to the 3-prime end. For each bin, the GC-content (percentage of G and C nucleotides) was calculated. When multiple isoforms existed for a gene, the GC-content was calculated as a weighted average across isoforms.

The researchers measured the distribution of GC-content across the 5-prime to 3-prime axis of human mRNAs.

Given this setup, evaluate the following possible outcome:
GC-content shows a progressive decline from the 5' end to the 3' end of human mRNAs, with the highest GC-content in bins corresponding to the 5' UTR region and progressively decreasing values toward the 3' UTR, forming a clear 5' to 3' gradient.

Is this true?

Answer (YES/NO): YES